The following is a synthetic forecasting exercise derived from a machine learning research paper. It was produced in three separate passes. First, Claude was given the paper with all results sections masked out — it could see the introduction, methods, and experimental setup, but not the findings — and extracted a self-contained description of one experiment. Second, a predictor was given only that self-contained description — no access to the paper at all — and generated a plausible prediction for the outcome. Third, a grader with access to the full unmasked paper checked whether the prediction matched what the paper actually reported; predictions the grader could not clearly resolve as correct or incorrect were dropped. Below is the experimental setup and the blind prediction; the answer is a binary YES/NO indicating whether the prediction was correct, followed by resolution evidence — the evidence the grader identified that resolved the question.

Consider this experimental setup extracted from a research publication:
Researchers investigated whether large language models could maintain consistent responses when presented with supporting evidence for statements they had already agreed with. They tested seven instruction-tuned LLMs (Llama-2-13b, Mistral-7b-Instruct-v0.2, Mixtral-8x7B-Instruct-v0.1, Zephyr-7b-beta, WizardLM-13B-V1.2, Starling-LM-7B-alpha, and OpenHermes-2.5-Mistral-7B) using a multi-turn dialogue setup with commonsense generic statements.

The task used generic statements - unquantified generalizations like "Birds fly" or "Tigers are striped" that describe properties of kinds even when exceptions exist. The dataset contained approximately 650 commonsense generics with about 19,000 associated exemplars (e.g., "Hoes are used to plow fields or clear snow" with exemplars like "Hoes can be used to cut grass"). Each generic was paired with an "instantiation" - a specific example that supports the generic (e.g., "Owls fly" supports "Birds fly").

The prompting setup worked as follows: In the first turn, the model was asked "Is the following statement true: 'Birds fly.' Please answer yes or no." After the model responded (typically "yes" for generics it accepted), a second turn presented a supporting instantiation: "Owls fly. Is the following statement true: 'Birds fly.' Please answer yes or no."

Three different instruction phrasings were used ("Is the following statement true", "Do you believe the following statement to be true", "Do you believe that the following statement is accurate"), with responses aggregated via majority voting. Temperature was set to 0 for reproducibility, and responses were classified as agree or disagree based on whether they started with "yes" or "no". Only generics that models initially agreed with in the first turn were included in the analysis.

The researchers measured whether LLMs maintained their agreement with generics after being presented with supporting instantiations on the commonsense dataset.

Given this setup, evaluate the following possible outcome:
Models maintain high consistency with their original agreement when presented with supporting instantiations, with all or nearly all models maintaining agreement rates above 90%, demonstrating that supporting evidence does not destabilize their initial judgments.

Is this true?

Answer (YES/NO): NO